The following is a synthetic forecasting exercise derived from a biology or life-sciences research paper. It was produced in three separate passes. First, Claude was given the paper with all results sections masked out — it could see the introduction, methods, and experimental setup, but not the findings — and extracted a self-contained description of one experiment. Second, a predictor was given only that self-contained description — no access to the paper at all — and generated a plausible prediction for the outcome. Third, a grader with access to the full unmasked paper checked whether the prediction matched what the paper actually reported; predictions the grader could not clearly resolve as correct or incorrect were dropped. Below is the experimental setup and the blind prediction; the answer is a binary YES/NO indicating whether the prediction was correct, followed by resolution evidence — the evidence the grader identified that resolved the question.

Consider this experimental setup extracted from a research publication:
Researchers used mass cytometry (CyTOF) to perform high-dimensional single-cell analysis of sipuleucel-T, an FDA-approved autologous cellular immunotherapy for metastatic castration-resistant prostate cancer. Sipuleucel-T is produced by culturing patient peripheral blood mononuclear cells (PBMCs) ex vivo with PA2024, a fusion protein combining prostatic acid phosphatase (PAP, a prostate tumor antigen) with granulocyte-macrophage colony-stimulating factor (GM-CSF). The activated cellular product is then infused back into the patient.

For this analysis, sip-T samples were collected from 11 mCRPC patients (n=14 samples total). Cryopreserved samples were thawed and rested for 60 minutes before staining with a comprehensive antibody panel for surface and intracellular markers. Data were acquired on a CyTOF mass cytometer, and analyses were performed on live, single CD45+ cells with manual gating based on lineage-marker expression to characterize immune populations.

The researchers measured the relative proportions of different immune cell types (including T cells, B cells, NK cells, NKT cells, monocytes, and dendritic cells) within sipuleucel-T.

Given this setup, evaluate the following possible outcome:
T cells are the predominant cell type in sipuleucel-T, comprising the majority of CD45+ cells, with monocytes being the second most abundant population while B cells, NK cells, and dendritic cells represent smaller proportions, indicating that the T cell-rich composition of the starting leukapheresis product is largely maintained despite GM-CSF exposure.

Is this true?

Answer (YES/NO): NO